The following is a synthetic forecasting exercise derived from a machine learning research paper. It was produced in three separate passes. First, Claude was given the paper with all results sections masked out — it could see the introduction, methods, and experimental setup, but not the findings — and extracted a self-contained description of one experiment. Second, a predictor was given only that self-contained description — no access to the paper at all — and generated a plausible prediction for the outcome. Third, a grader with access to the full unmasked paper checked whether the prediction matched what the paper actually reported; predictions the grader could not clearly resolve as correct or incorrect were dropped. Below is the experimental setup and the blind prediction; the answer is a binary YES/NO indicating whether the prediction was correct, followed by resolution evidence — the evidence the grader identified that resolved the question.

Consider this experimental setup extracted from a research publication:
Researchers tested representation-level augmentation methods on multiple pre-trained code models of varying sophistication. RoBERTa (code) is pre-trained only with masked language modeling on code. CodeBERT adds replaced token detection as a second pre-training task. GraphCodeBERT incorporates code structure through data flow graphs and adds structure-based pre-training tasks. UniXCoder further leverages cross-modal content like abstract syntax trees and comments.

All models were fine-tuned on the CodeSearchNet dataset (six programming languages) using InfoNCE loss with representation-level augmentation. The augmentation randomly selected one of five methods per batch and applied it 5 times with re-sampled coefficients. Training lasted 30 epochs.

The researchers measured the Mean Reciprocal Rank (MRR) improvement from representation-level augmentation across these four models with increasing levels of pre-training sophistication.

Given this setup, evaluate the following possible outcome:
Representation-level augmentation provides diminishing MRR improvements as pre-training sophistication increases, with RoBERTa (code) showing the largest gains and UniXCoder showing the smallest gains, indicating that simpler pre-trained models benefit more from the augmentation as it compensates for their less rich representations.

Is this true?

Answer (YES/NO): NO